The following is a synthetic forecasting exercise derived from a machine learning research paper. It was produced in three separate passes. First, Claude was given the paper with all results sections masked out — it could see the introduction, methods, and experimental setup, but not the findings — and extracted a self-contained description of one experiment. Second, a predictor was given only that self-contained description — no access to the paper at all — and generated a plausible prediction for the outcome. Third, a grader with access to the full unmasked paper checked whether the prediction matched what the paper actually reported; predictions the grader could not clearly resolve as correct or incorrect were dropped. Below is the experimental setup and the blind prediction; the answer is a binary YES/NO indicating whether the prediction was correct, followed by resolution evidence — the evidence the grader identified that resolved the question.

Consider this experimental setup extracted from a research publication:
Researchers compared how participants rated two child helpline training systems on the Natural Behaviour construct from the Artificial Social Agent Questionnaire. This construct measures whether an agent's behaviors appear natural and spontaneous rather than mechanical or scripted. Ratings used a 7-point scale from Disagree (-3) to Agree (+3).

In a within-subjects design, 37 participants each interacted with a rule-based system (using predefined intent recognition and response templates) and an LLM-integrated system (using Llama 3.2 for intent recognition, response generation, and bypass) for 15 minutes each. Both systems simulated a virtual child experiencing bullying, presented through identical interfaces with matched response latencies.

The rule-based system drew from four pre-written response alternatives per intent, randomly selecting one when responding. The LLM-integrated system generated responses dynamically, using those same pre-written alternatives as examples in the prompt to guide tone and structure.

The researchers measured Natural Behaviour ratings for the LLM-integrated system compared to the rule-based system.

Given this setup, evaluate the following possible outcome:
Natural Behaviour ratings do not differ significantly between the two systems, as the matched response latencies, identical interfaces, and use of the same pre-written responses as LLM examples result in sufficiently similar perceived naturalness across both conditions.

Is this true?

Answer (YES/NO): YES